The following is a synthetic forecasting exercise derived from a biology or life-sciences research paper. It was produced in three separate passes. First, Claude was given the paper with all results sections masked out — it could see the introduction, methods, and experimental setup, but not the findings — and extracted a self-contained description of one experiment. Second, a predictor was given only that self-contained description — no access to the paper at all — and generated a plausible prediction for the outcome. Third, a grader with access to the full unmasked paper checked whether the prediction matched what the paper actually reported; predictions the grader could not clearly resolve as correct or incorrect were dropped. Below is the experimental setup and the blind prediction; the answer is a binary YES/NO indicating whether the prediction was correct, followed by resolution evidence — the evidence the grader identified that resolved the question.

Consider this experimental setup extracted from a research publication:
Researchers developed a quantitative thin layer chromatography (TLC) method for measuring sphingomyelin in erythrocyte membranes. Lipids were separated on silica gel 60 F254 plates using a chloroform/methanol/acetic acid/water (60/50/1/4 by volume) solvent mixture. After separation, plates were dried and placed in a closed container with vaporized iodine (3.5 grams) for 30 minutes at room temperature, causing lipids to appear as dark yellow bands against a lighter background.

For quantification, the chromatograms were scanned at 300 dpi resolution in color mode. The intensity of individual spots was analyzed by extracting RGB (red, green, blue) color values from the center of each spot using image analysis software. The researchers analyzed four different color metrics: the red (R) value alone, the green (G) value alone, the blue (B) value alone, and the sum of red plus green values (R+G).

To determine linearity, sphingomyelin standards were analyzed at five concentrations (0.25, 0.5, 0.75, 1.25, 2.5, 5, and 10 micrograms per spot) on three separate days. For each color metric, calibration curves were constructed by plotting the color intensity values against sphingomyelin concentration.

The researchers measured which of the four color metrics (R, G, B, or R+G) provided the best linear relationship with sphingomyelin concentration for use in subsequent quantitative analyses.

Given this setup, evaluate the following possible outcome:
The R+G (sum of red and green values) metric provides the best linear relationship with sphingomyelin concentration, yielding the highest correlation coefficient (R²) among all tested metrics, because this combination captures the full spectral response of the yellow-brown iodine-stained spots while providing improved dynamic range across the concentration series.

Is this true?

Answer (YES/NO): NO